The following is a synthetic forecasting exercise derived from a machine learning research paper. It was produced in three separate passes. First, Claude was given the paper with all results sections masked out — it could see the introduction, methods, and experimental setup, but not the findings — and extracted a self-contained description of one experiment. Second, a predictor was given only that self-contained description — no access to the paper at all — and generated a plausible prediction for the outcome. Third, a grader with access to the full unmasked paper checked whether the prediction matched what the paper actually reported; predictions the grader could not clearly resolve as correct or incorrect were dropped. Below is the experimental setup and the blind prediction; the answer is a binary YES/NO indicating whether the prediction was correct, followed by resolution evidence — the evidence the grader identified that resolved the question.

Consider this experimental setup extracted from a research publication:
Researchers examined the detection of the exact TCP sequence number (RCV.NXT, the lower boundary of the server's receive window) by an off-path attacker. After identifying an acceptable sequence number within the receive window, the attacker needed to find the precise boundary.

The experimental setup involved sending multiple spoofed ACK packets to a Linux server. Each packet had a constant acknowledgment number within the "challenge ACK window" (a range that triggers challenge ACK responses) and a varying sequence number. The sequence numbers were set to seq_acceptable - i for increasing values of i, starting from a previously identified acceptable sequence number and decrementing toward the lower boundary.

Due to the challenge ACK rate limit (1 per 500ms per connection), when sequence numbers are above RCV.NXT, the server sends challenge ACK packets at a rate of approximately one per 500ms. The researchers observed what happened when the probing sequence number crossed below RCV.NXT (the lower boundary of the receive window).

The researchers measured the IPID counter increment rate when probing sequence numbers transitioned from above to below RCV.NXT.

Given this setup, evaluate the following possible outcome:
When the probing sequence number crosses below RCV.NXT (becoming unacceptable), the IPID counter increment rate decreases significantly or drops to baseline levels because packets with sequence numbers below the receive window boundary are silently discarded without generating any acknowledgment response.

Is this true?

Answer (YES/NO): NO